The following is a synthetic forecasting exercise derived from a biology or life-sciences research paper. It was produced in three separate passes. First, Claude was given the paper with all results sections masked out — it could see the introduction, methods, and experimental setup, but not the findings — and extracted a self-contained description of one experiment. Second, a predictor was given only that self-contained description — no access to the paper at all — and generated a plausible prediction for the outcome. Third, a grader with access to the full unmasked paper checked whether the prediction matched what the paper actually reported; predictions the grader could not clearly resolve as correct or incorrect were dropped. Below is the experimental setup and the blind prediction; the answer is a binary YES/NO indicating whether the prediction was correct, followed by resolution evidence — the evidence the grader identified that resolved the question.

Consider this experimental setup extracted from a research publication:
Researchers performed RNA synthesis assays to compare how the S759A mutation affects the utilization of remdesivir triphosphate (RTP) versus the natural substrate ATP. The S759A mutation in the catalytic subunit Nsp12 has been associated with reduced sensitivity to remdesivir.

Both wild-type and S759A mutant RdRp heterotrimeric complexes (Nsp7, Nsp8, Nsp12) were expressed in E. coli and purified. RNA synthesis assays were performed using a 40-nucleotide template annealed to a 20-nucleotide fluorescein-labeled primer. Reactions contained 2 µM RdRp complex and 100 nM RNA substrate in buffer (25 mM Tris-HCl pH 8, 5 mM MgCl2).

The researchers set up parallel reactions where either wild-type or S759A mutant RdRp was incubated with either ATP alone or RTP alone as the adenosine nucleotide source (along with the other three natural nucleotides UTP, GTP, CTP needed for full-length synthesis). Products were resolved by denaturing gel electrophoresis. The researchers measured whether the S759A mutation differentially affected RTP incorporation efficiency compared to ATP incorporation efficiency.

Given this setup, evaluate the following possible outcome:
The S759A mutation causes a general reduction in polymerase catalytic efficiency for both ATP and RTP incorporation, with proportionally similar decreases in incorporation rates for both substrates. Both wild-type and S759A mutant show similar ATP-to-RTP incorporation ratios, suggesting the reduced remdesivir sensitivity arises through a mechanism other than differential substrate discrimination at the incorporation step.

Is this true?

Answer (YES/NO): NO